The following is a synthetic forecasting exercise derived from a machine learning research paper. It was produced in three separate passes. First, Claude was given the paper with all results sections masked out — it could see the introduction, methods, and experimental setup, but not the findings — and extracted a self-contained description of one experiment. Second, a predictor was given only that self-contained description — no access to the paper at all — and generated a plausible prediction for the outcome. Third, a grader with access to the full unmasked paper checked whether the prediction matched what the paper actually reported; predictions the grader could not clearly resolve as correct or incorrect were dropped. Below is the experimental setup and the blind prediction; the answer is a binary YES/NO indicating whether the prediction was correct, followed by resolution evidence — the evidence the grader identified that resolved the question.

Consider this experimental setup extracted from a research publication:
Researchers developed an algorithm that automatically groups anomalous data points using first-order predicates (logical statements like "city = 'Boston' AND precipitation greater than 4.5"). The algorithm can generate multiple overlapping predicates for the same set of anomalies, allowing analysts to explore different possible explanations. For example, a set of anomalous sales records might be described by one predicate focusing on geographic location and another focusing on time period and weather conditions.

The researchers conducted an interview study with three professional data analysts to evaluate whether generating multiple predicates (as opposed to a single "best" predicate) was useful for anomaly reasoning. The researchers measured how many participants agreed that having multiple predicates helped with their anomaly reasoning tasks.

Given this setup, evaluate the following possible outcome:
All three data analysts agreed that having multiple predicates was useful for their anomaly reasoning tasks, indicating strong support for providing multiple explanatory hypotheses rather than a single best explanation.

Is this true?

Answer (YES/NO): YES